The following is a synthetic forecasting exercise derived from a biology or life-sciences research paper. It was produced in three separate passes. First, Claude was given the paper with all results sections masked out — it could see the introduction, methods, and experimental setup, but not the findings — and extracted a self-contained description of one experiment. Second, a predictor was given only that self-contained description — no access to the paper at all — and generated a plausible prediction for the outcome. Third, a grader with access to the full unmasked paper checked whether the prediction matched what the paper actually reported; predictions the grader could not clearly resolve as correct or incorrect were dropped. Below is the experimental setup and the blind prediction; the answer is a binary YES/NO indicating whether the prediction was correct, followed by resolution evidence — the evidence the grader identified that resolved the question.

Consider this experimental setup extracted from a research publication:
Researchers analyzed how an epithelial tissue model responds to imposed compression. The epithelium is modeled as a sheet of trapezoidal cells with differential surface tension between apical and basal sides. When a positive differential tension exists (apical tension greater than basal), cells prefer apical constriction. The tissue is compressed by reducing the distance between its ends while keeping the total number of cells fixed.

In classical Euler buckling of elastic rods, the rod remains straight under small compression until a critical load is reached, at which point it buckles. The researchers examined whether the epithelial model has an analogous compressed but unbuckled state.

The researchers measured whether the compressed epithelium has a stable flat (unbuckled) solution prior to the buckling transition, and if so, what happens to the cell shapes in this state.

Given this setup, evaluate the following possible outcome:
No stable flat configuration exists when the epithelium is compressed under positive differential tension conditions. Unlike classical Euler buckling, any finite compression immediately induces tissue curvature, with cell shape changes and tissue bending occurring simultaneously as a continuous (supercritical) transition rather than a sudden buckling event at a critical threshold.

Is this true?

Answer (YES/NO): NO